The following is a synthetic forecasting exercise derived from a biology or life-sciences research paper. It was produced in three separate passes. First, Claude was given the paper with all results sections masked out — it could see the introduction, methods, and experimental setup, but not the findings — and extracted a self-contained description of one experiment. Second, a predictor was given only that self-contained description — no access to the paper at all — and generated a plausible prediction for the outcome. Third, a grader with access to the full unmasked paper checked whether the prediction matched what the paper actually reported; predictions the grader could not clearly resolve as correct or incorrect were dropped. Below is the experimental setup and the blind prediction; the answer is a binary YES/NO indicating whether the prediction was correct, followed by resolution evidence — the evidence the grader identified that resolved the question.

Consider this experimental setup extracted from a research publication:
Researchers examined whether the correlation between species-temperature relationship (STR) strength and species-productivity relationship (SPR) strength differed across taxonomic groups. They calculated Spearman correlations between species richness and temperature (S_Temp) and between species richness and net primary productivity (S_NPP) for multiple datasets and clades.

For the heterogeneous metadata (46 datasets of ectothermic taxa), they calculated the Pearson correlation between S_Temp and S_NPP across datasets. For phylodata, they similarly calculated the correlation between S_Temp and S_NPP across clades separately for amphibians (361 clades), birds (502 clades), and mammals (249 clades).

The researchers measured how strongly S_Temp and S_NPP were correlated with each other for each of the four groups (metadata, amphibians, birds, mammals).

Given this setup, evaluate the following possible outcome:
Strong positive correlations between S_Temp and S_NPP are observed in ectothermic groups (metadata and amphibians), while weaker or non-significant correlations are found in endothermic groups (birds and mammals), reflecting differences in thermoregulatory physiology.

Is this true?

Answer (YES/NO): NO